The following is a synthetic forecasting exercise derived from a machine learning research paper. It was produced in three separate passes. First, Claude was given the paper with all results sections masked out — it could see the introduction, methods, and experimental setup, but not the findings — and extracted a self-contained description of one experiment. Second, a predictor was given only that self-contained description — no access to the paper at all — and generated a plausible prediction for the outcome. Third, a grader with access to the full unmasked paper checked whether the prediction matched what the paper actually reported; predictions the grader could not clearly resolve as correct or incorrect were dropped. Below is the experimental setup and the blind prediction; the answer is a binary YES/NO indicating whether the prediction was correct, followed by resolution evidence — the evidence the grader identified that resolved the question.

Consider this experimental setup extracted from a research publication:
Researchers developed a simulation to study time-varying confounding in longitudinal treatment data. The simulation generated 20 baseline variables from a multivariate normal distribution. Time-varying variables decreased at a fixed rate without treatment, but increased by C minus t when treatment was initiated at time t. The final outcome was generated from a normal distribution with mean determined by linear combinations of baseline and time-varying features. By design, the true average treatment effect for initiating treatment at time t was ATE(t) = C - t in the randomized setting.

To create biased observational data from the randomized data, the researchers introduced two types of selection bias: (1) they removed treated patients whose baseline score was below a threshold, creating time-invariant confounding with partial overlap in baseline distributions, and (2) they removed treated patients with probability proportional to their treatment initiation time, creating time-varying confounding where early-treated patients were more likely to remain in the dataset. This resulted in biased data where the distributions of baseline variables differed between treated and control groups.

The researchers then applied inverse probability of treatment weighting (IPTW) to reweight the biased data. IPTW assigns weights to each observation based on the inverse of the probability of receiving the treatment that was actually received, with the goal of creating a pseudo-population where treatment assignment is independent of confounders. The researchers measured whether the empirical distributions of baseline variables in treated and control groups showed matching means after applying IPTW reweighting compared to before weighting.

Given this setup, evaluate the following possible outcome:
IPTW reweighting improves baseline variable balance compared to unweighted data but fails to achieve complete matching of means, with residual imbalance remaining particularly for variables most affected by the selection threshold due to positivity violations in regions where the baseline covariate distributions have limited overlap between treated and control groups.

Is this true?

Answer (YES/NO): NO